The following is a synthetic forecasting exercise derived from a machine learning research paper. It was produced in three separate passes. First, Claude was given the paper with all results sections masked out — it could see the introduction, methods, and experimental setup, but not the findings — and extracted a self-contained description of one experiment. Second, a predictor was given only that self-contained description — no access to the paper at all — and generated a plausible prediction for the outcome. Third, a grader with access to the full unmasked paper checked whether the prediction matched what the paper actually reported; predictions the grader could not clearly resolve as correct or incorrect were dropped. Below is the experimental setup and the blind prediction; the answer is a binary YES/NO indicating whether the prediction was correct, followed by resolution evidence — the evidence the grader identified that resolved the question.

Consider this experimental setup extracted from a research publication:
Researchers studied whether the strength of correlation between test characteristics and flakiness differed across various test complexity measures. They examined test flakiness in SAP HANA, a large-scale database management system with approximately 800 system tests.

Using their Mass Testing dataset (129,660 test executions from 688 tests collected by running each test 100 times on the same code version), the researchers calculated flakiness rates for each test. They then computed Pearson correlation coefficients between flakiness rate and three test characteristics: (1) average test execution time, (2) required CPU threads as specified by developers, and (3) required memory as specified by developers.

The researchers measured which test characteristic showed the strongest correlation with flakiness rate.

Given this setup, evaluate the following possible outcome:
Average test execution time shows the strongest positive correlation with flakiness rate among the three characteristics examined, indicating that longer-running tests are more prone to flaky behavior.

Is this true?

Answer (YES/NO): YES